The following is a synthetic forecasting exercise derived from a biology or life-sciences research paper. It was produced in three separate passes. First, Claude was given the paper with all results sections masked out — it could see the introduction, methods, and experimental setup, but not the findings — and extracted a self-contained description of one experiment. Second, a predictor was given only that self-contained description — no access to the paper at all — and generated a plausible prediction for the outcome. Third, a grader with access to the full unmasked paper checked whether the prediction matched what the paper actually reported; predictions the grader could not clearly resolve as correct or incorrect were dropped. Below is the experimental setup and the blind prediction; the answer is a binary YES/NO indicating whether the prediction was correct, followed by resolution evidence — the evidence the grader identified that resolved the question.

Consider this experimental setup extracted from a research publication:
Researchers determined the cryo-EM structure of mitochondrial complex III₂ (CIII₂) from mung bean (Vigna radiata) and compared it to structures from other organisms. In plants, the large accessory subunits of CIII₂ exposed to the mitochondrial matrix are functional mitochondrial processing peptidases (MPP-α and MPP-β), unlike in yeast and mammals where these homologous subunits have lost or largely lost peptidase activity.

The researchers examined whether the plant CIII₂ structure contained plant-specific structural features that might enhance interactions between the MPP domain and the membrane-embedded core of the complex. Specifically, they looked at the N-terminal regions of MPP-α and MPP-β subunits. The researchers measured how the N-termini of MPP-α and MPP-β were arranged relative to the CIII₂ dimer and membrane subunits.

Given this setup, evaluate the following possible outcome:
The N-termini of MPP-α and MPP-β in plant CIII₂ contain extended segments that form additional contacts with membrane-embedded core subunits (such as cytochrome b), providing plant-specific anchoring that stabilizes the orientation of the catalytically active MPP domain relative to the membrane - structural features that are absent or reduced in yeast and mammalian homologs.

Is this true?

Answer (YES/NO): NO